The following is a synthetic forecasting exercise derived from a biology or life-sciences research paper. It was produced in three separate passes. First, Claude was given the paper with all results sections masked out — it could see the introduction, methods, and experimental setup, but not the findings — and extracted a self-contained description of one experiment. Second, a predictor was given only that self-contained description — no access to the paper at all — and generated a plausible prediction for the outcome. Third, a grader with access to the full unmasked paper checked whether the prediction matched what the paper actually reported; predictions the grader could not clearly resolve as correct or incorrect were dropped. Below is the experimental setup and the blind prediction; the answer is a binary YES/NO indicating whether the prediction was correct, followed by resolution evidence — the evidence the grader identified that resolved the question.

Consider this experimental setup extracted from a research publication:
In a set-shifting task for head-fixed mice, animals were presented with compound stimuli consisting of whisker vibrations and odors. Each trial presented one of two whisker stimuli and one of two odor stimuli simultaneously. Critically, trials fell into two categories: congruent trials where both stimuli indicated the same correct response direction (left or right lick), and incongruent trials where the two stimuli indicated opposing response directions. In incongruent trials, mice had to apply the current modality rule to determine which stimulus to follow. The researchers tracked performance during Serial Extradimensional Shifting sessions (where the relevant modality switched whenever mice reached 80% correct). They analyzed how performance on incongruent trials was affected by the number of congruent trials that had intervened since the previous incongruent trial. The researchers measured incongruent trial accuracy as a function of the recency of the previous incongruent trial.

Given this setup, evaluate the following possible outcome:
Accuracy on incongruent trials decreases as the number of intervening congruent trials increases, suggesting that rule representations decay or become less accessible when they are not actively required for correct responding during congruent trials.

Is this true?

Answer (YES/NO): YES